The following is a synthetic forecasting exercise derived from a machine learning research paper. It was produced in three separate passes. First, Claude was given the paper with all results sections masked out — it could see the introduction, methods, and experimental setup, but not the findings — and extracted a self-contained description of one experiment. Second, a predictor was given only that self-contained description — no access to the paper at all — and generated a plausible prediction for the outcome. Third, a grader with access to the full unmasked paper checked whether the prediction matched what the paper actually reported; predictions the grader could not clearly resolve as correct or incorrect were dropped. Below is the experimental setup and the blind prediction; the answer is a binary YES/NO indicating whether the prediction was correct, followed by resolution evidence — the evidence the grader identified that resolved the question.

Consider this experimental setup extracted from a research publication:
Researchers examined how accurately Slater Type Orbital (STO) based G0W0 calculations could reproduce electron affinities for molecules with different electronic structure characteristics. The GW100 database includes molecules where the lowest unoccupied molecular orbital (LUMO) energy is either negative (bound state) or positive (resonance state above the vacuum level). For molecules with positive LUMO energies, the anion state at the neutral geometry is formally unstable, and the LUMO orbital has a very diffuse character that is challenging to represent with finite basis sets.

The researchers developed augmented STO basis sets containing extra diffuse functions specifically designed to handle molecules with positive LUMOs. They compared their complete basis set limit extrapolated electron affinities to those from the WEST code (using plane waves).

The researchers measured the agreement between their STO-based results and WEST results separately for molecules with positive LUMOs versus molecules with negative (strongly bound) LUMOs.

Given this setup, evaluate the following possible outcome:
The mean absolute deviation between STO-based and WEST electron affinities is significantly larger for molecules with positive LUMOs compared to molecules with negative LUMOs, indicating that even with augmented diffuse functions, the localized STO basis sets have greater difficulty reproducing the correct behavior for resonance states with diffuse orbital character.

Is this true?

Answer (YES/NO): NO